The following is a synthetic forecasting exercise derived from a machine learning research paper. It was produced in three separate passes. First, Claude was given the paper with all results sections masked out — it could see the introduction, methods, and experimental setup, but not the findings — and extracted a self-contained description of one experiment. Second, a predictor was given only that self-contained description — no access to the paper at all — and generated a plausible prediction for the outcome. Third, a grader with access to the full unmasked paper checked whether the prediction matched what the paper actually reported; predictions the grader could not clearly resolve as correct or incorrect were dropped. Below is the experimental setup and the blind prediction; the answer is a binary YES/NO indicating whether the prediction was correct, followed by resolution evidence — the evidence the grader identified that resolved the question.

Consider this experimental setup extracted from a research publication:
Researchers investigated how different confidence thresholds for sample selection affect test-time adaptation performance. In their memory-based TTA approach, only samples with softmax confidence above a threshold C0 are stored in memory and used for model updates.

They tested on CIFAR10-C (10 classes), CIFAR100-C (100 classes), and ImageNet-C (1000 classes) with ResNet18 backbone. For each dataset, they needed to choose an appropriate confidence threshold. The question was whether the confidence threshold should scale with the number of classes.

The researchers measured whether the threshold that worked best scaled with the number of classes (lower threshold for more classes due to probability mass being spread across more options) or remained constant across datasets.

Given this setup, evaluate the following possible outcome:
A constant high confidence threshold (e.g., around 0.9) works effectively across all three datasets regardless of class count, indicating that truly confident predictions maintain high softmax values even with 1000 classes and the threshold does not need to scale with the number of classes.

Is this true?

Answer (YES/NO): NO